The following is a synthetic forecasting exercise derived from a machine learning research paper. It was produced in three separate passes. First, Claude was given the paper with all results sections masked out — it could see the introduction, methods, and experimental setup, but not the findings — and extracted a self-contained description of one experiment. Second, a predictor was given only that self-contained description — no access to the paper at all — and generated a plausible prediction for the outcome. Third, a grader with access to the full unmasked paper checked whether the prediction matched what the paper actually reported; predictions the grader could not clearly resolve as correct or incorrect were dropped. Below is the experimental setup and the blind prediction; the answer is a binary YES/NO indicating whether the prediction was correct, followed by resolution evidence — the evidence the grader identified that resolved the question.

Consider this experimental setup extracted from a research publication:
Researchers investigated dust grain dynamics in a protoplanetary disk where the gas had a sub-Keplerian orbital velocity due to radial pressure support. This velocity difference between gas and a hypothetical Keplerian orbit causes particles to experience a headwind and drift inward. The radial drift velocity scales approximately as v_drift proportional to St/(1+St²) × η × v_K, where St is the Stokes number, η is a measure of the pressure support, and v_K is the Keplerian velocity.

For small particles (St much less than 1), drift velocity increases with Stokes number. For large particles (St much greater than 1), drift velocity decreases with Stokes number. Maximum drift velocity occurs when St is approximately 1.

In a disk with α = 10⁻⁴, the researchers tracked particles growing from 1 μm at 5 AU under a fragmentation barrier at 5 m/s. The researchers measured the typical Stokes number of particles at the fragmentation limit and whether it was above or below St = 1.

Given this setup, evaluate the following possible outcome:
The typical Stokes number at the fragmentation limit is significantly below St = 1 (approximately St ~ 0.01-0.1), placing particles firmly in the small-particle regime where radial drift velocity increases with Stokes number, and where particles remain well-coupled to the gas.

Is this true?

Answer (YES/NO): NO